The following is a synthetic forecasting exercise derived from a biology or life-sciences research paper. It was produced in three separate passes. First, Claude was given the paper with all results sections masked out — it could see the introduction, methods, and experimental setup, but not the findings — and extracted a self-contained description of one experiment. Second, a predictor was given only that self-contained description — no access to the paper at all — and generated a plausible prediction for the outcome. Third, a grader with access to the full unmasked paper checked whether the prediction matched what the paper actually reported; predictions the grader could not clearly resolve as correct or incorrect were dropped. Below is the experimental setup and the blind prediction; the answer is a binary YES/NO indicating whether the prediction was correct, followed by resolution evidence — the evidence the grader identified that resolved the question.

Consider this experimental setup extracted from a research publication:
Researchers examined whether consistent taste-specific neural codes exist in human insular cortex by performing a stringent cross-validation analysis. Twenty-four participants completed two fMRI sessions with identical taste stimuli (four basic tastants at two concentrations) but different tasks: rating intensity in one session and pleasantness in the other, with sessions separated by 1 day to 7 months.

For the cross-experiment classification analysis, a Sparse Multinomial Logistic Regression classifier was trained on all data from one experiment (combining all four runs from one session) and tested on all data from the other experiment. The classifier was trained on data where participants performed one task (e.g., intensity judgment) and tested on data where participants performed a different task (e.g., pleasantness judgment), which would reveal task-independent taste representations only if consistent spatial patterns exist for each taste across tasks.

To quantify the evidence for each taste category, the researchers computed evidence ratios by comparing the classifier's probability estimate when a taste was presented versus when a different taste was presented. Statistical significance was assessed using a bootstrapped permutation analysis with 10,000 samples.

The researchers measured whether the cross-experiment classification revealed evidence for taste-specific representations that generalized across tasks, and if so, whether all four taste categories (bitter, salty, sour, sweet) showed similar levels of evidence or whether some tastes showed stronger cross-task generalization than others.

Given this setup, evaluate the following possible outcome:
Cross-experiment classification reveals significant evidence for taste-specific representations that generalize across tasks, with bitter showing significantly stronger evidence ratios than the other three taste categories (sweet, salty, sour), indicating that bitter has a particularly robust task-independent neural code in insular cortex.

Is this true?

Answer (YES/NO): NO